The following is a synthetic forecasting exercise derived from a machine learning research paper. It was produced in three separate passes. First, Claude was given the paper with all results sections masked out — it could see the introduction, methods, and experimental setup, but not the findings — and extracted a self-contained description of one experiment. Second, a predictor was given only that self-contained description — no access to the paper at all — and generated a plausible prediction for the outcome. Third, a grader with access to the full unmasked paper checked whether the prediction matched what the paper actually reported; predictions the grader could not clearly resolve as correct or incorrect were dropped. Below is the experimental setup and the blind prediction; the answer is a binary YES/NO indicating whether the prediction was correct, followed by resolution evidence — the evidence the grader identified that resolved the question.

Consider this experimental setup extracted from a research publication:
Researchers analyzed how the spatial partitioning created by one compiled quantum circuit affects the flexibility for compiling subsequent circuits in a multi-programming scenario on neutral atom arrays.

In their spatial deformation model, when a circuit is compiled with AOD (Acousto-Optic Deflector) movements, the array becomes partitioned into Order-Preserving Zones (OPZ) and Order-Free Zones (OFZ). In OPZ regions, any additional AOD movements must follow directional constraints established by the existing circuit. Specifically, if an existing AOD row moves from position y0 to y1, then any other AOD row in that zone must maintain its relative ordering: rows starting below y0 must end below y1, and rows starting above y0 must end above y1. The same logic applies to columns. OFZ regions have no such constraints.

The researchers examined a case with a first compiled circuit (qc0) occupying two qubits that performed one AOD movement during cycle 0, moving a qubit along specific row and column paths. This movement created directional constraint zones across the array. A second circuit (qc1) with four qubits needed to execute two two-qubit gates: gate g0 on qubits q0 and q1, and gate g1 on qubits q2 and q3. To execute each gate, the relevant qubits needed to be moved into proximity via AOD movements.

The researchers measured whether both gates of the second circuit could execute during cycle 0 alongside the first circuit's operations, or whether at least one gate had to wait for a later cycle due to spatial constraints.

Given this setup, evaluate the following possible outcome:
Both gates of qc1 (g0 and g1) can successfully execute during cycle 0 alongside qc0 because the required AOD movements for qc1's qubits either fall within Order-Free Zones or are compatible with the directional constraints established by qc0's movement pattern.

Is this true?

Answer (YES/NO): NO